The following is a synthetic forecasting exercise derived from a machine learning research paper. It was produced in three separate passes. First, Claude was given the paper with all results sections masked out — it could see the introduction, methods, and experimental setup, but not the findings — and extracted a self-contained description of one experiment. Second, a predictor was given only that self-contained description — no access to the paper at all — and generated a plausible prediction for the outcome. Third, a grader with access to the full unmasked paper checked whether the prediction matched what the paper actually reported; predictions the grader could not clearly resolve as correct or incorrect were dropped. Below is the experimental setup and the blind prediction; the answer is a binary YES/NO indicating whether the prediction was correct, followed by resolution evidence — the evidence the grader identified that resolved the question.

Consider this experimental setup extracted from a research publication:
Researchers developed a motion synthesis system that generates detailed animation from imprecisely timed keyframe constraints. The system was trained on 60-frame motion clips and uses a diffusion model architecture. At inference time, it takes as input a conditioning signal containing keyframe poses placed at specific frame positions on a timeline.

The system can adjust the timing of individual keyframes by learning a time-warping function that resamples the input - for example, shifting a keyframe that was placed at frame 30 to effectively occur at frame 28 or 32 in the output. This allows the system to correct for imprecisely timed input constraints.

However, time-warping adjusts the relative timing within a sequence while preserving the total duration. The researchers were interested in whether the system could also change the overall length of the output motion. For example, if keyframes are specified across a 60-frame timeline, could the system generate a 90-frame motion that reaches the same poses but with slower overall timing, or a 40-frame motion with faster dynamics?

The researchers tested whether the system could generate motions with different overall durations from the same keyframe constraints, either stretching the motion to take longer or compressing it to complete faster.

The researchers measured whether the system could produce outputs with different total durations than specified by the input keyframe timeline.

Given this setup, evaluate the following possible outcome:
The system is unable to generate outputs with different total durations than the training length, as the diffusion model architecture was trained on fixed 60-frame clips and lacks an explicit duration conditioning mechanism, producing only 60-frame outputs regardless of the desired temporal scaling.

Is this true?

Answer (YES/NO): YES